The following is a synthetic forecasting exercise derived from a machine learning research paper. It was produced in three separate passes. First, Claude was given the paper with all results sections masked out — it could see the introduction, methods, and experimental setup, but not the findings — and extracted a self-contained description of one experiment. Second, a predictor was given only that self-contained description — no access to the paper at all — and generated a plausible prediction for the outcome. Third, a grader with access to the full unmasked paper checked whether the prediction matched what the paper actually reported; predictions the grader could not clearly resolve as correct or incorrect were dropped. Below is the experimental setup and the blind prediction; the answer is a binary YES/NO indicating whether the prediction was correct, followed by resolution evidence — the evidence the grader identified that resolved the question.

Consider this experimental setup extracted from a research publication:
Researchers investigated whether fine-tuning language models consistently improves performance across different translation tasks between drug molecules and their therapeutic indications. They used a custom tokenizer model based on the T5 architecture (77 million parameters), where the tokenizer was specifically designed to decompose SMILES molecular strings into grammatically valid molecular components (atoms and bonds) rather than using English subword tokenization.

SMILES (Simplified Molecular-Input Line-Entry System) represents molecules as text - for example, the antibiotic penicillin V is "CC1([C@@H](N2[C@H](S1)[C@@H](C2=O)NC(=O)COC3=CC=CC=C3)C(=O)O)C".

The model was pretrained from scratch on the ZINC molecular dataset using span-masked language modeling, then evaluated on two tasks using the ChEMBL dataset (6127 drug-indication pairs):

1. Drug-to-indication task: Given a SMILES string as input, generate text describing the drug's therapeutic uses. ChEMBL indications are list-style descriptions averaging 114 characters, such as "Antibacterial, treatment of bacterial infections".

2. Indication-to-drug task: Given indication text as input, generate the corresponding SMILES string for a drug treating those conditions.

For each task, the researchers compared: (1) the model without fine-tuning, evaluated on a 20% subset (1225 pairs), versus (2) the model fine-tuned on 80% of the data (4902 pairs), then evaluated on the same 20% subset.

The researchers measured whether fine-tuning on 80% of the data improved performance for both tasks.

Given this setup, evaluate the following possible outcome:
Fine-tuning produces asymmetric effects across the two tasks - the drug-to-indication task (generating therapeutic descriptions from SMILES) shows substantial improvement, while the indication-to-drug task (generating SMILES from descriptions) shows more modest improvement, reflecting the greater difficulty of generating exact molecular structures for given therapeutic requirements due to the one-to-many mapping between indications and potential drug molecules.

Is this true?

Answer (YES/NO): NO